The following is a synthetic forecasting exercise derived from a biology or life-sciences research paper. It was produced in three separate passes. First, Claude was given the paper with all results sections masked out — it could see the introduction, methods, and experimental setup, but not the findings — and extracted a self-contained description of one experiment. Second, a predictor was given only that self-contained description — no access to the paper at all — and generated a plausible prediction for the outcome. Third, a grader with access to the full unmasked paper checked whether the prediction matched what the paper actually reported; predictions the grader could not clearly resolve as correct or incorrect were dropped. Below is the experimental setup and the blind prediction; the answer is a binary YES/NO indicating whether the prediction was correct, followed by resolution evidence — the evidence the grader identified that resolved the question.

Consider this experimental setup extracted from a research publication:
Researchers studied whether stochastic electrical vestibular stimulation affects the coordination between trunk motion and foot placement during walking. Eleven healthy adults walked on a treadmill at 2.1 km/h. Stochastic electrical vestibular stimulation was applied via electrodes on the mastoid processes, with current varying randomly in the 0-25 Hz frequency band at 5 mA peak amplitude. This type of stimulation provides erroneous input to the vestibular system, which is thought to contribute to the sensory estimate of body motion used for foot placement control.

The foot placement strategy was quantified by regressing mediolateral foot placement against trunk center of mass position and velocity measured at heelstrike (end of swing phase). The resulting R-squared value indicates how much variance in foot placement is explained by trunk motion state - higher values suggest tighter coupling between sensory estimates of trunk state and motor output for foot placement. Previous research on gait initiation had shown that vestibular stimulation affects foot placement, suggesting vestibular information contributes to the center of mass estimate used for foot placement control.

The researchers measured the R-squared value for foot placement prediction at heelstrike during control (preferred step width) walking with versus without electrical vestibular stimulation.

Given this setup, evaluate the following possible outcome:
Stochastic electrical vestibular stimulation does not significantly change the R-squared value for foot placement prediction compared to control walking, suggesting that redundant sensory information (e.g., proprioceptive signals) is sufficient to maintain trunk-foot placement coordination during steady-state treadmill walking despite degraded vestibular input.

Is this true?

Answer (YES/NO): YES